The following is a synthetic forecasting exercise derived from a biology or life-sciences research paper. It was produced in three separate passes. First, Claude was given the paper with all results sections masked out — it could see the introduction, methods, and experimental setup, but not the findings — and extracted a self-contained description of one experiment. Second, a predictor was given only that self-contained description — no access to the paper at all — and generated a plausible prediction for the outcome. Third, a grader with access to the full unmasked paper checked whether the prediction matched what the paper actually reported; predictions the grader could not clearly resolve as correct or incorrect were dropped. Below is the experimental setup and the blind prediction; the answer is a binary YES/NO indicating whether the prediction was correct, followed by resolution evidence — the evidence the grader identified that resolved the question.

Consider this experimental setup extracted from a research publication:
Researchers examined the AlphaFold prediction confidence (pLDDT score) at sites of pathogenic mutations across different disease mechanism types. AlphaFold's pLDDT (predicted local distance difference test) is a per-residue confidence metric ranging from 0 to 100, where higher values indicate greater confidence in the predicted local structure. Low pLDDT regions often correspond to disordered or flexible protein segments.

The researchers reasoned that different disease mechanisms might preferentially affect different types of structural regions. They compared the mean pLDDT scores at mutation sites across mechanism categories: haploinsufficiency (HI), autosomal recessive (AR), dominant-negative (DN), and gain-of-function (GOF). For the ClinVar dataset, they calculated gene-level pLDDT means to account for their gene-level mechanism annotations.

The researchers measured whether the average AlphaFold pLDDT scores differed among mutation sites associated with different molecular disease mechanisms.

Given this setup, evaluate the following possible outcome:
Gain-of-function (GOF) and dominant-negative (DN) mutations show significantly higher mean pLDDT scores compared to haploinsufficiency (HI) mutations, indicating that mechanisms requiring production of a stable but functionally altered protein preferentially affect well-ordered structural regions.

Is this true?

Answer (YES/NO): NO